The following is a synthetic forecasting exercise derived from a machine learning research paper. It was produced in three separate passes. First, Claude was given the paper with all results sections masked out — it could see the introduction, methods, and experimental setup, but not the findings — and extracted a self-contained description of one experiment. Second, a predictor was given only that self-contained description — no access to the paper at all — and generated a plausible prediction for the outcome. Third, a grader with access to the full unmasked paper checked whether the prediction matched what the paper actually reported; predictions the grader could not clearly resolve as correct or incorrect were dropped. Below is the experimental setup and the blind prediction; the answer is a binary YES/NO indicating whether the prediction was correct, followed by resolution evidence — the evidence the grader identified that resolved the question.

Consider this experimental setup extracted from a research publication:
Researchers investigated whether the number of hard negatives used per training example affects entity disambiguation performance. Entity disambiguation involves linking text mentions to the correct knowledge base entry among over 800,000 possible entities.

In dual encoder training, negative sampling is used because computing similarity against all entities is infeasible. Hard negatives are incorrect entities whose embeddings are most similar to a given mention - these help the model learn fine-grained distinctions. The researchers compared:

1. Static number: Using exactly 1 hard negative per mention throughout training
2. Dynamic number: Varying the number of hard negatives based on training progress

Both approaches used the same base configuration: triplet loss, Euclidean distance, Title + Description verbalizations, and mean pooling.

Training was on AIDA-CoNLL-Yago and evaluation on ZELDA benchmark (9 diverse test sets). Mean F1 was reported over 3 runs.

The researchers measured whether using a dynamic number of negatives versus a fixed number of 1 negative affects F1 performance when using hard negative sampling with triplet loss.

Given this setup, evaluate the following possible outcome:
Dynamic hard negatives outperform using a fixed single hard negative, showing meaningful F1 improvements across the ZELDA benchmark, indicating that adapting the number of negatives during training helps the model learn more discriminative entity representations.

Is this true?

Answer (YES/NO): NO